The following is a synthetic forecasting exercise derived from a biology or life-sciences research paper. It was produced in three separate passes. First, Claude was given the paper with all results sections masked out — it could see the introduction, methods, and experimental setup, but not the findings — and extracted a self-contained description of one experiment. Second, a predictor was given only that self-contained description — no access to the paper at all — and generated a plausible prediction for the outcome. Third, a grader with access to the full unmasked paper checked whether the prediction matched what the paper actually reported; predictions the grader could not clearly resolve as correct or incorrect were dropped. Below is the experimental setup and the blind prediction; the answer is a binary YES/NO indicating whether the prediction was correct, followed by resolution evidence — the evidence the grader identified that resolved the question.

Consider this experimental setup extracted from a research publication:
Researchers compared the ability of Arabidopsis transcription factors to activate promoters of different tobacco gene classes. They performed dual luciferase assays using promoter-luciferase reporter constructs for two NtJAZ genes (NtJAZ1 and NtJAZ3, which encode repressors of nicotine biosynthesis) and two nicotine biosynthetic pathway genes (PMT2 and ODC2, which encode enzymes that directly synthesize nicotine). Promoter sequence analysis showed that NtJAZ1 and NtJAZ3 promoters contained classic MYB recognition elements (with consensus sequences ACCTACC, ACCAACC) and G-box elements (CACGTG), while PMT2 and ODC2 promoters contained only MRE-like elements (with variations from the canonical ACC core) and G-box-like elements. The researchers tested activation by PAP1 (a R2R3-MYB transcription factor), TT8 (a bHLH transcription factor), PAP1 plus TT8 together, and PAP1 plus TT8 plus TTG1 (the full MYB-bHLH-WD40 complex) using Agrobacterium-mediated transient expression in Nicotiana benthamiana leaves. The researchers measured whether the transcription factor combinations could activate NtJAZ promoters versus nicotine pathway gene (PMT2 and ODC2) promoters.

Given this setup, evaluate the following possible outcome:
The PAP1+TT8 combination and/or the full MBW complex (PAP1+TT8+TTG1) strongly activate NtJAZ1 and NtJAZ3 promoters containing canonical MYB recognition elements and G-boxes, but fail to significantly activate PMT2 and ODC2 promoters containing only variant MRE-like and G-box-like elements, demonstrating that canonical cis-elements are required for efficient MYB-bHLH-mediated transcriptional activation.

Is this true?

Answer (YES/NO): YES